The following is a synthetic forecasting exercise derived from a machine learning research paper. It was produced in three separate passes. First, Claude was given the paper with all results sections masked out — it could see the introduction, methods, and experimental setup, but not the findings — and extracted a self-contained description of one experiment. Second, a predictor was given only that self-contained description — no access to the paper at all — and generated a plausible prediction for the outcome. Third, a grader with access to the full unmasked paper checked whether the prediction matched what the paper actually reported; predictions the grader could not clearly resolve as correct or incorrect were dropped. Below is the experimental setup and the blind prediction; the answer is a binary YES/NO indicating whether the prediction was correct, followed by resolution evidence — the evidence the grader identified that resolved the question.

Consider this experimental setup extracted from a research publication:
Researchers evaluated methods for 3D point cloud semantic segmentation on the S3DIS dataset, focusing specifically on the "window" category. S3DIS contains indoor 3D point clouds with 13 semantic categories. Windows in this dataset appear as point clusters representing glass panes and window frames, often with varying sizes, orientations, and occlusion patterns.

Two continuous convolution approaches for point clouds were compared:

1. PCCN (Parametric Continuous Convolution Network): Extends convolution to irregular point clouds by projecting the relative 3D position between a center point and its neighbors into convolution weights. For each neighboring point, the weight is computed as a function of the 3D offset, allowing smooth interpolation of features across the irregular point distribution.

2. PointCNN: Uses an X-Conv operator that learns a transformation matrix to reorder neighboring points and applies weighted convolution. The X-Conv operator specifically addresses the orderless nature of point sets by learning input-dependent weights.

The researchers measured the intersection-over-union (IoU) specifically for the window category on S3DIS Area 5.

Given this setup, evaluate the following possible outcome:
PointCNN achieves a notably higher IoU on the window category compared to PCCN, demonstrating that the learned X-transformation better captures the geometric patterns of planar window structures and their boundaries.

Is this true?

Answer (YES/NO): NO